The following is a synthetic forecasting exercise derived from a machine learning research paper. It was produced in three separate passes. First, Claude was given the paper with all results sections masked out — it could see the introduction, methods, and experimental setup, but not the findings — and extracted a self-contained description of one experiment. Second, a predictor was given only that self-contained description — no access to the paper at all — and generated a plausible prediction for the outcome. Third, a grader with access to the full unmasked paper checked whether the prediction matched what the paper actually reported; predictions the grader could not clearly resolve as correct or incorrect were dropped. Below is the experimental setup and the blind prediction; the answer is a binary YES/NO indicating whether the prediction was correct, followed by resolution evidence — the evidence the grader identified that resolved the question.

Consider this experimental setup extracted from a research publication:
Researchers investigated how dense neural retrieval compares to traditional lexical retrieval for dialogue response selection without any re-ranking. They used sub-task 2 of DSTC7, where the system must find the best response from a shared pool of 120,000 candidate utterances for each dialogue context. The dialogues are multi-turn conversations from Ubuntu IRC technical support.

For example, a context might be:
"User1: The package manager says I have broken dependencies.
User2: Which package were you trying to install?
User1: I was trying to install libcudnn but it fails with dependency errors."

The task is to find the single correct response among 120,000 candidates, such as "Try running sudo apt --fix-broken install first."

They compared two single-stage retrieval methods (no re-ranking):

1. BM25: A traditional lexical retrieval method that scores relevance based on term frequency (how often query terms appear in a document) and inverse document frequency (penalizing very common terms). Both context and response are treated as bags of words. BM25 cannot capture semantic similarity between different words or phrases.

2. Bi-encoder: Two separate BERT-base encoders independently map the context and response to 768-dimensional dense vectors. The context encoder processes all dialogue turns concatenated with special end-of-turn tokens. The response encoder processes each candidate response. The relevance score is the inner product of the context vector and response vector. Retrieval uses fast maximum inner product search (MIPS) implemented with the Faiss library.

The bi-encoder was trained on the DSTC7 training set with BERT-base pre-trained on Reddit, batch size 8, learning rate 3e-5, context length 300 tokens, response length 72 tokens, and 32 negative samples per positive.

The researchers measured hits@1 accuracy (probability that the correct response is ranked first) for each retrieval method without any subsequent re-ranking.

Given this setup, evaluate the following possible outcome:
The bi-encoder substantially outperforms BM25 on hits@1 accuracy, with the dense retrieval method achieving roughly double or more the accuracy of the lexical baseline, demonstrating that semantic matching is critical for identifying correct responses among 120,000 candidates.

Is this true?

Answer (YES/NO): YES